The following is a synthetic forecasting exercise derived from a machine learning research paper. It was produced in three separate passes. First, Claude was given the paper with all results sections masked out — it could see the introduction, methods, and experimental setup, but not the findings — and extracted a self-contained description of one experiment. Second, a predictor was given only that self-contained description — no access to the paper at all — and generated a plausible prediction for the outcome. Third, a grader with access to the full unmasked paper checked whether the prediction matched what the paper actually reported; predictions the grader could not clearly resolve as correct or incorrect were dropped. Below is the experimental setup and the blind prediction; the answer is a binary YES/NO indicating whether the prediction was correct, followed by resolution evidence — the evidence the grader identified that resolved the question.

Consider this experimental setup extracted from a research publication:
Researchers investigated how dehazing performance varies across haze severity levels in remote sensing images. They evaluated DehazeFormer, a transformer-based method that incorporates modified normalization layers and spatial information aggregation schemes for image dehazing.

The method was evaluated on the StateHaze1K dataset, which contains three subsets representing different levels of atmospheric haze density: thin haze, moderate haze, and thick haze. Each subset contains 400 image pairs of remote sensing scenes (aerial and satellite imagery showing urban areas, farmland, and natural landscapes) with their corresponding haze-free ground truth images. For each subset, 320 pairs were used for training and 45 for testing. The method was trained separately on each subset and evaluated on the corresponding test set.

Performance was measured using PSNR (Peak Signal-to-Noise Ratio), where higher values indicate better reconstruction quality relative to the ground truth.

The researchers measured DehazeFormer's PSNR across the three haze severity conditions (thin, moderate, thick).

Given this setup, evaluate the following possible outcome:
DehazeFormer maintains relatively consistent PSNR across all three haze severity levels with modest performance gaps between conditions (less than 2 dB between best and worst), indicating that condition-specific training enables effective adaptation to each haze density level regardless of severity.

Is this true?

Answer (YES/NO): NO